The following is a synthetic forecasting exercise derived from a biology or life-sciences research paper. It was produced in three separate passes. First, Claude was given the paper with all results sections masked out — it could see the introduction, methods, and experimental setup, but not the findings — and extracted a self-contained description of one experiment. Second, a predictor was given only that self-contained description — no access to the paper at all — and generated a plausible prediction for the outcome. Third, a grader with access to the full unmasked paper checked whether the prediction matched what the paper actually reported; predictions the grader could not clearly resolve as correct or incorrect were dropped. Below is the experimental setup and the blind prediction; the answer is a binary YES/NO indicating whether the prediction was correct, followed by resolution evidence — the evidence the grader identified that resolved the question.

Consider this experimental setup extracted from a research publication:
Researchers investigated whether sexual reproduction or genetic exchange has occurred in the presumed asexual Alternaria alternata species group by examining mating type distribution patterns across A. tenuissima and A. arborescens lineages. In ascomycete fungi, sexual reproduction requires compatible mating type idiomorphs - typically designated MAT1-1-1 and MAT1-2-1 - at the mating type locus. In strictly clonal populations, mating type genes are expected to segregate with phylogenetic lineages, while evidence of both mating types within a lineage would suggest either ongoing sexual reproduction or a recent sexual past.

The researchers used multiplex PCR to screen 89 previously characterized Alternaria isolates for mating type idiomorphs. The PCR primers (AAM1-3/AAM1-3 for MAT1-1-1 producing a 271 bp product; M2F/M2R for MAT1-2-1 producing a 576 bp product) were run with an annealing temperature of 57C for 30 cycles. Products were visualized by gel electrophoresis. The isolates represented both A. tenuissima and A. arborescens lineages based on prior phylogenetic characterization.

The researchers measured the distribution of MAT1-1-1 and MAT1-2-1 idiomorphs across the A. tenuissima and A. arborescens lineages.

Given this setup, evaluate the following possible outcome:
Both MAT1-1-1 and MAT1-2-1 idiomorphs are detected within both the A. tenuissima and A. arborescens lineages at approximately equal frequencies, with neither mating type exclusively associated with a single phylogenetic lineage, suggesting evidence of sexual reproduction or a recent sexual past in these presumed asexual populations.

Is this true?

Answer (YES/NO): YES